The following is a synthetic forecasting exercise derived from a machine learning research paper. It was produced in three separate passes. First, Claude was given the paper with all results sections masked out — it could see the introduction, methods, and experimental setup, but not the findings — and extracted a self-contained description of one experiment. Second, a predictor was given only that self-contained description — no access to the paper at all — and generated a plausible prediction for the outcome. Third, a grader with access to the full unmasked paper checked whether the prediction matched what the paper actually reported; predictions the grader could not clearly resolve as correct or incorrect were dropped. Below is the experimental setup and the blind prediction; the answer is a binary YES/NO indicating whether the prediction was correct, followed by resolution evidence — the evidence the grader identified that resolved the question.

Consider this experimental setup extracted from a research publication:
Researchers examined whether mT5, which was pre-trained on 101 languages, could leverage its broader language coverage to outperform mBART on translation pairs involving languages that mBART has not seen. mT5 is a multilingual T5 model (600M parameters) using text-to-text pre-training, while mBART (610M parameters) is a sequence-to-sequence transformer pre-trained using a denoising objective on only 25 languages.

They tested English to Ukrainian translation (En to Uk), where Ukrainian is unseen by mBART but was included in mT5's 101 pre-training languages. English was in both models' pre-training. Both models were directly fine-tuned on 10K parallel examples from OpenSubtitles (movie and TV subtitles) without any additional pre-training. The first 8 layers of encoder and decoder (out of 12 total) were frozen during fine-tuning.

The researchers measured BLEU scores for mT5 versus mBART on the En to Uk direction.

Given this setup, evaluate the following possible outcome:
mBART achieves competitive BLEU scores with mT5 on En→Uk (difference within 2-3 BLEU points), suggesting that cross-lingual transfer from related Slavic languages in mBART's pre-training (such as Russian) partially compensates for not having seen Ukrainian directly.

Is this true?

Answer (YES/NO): NO